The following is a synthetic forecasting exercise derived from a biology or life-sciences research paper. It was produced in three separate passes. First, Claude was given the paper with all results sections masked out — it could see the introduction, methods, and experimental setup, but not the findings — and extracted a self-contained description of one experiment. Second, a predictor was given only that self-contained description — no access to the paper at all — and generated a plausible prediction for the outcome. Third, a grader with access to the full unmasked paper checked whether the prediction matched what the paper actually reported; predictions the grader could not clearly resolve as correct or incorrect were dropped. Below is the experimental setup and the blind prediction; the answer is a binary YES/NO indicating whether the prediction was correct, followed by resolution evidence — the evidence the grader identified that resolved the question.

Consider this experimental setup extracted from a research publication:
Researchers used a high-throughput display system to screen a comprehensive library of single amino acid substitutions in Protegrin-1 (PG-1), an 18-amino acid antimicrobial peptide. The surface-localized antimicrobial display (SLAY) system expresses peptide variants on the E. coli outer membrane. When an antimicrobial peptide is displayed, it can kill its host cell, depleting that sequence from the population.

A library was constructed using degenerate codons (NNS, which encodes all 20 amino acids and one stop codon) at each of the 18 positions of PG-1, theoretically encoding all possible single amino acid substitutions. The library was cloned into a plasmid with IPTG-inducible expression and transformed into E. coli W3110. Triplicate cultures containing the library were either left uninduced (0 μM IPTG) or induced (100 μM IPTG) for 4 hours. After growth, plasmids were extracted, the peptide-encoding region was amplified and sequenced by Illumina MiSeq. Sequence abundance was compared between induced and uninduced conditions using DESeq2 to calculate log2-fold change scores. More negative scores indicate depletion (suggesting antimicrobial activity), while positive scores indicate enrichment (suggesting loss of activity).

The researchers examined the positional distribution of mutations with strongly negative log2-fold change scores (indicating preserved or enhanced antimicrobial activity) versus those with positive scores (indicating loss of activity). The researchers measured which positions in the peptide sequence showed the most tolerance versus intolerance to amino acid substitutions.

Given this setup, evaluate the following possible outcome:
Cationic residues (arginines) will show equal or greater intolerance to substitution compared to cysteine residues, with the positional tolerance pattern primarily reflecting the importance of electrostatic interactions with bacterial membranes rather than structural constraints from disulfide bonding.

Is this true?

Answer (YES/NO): NO